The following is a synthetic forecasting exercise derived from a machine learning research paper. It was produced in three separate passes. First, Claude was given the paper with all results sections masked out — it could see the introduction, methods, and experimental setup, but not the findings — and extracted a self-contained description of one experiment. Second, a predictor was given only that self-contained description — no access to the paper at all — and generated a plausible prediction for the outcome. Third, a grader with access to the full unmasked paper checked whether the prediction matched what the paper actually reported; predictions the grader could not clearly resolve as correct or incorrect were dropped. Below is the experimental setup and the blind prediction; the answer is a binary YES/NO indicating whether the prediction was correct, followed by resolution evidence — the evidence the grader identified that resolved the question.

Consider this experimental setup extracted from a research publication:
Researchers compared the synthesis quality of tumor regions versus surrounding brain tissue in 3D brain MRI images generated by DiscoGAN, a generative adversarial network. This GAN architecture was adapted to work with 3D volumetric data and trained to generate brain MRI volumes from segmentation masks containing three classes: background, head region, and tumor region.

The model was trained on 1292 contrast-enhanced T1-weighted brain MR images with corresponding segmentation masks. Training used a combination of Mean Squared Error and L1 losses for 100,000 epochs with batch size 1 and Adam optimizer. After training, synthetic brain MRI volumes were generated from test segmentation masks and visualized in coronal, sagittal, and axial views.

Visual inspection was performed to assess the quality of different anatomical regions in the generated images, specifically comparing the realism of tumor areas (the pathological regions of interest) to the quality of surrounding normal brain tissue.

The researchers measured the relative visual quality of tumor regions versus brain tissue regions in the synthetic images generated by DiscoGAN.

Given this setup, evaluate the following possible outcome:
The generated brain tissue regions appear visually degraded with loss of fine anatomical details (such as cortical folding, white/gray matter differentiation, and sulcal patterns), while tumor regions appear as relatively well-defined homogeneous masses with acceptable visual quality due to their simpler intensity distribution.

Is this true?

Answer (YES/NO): NO